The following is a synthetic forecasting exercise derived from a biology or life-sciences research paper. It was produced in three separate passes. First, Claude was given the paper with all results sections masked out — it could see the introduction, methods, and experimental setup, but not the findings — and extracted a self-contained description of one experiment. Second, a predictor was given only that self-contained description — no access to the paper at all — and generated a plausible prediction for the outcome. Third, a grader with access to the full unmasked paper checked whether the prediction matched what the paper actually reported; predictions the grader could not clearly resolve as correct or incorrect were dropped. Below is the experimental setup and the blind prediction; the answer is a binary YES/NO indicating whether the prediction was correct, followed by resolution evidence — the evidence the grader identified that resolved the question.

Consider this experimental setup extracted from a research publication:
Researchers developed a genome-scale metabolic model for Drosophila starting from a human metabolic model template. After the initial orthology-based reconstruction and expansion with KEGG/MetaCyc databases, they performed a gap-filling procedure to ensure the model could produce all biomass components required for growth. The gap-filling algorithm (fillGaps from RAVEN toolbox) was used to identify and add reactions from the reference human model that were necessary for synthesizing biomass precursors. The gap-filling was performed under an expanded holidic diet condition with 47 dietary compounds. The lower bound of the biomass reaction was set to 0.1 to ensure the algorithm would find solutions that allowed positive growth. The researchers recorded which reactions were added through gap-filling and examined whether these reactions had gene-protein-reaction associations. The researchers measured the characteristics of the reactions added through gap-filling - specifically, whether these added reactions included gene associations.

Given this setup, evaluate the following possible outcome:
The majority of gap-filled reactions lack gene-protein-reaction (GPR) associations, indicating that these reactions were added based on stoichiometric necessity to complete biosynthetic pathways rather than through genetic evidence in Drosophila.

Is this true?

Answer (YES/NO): YES